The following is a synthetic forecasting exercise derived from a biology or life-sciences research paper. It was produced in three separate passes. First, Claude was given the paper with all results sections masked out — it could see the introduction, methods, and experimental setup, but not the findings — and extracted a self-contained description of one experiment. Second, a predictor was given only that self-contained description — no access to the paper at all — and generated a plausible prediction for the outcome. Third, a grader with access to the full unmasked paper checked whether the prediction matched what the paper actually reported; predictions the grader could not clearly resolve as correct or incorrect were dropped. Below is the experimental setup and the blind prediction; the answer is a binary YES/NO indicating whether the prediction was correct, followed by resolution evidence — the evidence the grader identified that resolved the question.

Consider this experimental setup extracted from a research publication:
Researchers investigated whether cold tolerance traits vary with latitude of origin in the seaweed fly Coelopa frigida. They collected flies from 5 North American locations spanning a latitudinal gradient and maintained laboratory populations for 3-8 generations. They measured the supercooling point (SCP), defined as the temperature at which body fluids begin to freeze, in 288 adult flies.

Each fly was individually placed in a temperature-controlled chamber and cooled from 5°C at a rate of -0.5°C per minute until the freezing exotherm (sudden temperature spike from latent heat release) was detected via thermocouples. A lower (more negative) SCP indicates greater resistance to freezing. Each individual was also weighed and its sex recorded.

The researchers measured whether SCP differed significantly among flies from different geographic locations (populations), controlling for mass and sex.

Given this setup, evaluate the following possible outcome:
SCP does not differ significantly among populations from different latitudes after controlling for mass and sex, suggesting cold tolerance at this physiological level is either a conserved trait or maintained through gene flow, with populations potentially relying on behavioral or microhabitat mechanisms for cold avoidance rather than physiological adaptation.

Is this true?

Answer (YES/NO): NO